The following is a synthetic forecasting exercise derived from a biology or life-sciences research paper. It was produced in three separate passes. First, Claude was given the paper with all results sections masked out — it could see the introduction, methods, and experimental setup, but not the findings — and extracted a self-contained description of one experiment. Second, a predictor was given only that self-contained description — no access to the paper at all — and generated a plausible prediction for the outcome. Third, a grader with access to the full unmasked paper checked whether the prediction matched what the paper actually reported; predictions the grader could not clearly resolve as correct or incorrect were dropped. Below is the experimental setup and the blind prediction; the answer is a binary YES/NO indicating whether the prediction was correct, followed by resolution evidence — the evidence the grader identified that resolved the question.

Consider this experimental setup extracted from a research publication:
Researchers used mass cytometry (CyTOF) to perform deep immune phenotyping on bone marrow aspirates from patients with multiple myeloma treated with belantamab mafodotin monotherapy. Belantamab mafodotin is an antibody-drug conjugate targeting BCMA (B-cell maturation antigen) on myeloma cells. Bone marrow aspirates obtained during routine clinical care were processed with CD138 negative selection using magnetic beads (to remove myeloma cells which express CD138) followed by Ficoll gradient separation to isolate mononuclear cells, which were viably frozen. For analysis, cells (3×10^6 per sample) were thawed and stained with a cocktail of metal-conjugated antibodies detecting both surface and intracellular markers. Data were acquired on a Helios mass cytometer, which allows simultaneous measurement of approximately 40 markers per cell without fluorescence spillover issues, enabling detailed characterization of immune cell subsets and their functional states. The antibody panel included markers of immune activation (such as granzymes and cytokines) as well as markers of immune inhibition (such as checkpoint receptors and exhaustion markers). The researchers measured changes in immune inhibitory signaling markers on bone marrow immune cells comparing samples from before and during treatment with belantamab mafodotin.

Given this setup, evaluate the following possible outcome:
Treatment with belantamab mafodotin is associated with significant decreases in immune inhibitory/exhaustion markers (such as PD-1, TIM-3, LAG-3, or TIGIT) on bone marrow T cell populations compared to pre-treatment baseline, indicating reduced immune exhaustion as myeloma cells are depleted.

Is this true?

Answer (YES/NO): NO